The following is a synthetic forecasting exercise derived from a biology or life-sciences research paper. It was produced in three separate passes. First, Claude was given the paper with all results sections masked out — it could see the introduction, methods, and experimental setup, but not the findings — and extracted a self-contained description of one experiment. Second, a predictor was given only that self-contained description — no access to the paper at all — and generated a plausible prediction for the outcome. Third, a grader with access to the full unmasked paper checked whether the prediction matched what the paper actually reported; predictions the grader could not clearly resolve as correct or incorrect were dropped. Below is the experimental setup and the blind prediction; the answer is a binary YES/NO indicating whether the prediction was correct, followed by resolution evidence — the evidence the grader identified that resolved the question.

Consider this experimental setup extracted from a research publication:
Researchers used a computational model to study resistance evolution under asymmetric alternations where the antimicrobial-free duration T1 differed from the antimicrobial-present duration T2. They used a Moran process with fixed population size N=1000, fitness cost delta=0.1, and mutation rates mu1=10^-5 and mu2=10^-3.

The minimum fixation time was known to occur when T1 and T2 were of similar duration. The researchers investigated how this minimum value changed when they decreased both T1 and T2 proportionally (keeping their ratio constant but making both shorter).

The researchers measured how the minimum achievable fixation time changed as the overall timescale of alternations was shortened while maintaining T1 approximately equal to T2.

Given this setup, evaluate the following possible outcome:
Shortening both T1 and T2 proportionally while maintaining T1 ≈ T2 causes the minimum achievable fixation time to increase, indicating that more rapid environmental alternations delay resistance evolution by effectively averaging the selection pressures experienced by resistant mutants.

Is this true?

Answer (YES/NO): NO